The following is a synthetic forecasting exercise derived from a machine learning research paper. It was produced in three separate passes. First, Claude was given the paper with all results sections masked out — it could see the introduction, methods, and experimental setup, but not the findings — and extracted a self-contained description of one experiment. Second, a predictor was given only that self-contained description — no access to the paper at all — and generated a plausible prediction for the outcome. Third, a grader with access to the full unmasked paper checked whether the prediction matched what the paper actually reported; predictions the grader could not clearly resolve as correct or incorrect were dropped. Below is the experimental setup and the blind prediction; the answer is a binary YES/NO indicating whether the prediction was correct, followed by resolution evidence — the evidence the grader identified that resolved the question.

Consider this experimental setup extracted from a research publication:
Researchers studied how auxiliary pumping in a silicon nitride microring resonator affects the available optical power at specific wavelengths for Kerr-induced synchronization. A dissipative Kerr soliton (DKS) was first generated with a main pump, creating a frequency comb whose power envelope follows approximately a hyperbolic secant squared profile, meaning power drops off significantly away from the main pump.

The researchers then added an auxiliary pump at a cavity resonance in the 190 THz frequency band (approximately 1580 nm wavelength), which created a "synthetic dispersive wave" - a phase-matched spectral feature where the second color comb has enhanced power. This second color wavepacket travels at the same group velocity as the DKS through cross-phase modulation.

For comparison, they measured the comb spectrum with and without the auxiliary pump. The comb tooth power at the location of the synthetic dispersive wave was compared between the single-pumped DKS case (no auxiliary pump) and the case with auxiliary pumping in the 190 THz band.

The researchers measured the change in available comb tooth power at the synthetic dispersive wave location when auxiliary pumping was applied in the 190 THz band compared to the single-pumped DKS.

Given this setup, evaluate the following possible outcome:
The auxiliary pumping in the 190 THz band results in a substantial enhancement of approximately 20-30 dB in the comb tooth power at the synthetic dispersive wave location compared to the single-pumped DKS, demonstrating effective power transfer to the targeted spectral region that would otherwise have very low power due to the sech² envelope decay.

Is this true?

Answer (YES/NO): YES